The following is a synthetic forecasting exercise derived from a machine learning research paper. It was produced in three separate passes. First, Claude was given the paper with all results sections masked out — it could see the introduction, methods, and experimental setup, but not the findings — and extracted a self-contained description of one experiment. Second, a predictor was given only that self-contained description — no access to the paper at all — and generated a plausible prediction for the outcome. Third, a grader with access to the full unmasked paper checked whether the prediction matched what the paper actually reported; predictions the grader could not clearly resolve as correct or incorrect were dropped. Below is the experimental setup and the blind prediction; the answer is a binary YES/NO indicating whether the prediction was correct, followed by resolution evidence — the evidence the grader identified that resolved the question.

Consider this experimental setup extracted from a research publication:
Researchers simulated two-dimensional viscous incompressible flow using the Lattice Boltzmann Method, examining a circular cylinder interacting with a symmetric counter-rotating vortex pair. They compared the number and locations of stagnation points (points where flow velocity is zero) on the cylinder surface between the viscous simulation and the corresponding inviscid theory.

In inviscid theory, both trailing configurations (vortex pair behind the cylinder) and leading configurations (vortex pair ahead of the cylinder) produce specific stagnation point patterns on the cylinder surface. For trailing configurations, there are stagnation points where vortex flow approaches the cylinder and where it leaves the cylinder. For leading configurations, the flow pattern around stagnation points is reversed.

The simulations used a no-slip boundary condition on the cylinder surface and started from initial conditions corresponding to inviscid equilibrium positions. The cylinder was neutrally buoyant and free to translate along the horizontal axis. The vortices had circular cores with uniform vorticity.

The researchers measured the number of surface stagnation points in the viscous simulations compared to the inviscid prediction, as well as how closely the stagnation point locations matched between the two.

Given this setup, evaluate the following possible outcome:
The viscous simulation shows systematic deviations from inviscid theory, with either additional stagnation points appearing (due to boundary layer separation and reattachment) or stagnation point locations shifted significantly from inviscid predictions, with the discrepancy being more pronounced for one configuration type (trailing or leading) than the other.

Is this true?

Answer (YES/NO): NO